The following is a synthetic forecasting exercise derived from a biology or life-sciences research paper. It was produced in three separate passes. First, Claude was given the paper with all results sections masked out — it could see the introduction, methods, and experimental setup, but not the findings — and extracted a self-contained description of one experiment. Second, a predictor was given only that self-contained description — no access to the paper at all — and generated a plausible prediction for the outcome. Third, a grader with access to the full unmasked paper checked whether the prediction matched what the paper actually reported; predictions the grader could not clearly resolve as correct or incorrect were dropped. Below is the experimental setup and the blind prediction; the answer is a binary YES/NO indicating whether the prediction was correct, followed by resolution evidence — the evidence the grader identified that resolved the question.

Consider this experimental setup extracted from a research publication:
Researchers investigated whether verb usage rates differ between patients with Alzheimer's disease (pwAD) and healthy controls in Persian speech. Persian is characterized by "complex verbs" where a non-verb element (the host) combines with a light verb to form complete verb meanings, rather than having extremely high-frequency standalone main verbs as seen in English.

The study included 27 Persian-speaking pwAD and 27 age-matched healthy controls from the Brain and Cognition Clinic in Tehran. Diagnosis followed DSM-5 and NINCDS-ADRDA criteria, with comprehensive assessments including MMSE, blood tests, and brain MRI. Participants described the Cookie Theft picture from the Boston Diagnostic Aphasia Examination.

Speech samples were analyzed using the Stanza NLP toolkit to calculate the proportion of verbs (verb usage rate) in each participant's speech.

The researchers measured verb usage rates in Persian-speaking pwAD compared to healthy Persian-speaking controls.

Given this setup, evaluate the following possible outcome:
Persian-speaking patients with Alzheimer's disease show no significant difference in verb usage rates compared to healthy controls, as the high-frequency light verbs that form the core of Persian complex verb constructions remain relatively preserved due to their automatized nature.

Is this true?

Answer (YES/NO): YES